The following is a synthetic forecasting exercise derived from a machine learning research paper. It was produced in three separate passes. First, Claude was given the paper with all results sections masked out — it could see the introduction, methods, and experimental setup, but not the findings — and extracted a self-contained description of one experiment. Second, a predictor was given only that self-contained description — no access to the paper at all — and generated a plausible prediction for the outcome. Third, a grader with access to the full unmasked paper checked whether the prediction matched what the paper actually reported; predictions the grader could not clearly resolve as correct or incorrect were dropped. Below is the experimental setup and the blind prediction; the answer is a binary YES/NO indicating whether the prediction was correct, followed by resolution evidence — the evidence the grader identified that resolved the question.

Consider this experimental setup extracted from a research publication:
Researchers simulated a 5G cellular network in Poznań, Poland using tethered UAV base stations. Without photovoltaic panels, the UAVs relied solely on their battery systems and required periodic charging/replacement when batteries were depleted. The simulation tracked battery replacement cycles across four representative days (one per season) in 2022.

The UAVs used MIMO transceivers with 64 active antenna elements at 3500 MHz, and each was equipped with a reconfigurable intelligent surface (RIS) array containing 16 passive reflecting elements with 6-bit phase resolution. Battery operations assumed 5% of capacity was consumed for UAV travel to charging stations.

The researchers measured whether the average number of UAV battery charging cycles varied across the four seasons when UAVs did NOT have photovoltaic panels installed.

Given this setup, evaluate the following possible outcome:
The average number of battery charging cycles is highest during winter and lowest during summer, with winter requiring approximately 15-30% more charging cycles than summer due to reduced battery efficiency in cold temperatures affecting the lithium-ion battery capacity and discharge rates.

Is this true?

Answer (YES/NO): NO